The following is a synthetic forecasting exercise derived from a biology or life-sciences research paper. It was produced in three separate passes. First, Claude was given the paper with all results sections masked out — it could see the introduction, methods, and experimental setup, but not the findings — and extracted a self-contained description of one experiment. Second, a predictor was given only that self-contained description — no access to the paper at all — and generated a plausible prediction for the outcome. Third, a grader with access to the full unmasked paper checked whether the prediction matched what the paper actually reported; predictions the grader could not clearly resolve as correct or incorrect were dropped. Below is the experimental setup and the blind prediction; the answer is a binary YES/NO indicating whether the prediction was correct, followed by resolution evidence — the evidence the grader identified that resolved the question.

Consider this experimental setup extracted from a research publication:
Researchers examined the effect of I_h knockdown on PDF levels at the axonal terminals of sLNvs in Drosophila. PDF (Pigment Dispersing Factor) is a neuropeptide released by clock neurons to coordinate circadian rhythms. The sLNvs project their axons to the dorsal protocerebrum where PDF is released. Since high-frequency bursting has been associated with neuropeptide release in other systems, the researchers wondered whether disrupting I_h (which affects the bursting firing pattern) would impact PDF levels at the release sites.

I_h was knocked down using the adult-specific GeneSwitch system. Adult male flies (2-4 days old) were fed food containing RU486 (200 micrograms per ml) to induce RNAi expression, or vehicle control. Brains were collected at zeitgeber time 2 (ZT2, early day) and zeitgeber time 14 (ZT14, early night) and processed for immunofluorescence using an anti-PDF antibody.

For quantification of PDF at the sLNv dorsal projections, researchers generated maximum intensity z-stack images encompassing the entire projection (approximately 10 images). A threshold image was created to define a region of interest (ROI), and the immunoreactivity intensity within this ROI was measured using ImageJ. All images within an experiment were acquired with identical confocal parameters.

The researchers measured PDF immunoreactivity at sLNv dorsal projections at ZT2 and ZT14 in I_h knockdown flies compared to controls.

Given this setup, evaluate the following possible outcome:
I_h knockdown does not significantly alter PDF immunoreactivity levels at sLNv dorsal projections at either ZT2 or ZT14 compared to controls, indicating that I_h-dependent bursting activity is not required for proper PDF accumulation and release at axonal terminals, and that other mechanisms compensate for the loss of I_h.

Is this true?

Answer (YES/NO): NO